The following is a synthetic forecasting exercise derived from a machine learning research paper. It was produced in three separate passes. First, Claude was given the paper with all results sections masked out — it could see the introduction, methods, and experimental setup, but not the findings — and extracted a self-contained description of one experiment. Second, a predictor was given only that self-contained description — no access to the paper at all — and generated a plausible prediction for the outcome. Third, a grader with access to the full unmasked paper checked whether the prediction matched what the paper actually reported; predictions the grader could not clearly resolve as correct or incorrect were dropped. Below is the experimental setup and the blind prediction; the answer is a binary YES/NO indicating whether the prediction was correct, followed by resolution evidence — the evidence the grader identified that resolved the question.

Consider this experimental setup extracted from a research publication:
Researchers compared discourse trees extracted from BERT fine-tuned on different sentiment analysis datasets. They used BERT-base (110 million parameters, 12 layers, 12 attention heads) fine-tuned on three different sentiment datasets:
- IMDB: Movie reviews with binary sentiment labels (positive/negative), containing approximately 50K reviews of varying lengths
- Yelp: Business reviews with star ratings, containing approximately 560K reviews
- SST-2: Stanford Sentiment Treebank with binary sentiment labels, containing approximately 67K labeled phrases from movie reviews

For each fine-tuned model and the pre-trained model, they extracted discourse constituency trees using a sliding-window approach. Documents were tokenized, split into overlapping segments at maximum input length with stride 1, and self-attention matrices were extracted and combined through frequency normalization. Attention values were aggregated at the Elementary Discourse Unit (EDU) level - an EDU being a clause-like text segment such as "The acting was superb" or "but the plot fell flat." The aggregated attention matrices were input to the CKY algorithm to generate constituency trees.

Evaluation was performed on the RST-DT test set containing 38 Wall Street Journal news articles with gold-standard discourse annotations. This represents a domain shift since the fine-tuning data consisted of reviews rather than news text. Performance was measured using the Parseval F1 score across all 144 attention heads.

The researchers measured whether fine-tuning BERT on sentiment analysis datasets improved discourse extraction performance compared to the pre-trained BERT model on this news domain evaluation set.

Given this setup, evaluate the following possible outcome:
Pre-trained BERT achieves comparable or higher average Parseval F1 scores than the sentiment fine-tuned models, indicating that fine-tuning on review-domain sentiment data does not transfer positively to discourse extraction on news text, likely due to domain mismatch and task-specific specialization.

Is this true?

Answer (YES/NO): YES